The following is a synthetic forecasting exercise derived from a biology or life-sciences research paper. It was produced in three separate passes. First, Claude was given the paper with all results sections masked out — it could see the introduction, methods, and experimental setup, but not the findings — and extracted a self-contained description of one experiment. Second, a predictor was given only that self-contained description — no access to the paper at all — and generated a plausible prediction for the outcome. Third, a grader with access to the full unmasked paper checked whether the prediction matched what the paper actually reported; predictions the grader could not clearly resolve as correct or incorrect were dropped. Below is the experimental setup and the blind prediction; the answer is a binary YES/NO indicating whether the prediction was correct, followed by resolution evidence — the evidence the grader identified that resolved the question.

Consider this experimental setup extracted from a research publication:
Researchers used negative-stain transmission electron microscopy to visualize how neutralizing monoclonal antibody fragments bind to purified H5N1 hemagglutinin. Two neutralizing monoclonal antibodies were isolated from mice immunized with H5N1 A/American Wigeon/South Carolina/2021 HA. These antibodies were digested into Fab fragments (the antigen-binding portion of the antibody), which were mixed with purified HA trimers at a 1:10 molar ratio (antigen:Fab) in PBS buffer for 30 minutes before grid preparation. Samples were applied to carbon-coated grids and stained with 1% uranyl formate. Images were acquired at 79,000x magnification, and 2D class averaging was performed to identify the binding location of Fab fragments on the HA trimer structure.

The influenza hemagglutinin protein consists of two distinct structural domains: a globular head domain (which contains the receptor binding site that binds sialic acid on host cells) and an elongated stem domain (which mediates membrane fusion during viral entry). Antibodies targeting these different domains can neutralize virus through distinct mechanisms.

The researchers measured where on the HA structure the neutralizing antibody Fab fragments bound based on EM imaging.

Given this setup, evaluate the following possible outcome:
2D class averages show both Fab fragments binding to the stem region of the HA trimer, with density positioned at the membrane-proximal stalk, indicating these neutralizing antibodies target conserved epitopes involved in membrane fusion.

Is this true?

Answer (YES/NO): NO